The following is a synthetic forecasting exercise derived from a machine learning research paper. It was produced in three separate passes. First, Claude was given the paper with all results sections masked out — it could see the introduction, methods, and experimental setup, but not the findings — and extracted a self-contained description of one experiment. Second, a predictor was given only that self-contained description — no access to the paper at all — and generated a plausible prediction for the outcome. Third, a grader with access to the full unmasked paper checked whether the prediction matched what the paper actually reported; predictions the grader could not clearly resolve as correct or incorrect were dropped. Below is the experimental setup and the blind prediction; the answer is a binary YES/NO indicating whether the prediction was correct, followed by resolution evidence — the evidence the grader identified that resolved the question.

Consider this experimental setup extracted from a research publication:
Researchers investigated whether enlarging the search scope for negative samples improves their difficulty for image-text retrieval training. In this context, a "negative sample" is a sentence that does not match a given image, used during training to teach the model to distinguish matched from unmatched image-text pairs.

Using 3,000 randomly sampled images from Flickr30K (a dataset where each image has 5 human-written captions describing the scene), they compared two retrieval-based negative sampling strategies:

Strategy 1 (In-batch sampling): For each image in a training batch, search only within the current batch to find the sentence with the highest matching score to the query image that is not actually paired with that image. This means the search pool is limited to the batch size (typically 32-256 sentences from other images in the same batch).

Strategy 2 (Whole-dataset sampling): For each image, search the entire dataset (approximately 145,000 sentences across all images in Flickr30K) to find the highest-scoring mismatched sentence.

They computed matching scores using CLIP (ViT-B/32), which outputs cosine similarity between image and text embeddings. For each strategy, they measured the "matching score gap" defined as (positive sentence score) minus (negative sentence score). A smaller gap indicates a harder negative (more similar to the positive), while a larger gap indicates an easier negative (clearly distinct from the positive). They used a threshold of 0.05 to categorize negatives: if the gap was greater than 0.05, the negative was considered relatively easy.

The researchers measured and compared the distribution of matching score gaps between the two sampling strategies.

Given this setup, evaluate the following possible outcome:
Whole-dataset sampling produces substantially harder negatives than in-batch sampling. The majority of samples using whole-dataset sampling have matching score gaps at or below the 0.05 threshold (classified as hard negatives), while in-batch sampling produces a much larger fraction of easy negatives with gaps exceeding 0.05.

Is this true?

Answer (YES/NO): YES